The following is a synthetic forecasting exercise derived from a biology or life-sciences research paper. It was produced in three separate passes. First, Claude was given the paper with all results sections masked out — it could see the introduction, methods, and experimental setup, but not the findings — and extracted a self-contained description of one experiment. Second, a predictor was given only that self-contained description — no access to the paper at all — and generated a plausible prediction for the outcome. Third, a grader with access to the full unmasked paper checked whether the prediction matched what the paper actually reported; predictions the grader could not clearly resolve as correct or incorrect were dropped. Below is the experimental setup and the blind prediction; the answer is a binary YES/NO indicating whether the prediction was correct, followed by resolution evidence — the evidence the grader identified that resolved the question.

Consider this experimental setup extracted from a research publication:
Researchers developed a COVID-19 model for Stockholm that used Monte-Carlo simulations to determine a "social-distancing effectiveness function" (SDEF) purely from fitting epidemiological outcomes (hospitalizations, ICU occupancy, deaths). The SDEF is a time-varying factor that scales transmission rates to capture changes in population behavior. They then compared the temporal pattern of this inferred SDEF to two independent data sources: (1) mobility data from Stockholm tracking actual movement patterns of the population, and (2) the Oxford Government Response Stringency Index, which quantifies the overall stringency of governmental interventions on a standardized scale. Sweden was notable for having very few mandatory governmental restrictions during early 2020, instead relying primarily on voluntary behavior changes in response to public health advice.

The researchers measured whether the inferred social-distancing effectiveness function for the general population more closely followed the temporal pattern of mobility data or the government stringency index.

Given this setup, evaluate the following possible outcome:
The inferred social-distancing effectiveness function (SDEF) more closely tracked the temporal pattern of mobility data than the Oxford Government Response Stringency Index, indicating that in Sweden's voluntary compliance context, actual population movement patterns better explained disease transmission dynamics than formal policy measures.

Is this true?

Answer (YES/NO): YES